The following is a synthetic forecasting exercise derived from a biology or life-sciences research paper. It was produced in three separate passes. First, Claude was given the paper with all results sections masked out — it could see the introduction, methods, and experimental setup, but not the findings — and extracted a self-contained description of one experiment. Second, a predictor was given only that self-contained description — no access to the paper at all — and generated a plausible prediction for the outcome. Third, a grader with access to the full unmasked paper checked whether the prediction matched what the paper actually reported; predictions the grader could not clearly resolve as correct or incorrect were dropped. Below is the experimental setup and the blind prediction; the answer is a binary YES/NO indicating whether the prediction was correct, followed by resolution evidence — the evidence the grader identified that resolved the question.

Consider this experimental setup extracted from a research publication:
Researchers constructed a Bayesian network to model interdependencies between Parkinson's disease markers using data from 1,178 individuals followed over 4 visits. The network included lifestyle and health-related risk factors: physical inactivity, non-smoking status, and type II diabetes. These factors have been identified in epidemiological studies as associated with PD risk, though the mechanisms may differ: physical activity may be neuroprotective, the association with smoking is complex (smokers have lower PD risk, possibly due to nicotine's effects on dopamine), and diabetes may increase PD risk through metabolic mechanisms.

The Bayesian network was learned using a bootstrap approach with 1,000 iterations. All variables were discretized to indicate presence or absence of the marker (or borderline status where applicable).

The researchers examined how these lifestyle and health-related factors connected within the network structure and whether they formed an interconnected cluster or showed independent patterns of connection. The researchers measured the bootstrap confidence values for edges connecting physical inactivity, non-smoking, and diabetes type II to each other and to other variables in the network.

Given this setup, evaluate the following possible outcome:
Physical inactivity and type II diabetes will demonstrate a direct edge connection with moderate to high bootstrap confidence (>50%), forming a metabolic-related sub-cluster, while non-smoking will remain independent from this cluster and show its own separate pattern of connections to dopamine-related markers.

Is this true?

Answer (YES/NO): NO